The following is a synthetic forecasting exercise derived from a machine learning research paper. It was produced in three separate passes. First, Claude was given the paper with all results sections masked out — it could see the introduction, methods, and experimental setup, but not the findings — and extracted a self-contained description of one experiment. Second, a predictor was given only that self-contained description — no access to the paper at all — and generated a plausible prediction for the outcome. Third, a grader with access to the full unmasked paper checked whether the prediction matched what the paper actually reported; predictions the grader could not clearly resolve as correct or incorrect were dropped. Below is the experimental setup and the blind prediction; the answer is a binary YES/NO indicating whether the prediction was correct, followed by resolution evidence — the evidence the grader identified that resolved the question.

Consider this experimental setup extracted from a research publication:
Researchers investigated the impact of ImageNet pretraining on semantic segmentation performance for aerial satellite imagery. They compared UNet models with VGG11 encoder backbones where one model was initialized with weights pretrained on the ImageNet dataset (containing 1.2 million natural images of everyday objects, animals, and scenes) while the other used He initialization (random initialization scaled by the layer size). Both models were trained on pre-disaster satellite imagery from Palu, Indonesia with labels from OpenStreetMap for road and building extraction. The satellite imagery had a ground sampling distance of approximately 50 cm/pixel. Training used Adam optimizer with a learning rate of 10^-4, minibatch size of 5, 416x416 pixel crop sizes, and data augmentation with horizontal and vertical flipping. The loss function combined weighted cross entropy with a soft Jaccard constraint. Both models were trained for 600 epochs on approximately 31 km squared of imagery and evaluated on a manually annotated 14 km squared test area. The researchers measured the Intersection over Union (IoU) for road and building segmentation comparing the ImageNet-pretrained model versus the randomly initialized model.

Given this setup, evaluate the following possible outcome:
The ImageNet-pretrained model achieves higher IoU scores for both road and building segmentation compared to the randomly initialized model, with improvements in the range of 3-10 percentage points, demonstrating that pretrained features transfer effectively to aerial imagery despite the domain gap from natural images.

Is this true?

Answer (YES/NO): NO